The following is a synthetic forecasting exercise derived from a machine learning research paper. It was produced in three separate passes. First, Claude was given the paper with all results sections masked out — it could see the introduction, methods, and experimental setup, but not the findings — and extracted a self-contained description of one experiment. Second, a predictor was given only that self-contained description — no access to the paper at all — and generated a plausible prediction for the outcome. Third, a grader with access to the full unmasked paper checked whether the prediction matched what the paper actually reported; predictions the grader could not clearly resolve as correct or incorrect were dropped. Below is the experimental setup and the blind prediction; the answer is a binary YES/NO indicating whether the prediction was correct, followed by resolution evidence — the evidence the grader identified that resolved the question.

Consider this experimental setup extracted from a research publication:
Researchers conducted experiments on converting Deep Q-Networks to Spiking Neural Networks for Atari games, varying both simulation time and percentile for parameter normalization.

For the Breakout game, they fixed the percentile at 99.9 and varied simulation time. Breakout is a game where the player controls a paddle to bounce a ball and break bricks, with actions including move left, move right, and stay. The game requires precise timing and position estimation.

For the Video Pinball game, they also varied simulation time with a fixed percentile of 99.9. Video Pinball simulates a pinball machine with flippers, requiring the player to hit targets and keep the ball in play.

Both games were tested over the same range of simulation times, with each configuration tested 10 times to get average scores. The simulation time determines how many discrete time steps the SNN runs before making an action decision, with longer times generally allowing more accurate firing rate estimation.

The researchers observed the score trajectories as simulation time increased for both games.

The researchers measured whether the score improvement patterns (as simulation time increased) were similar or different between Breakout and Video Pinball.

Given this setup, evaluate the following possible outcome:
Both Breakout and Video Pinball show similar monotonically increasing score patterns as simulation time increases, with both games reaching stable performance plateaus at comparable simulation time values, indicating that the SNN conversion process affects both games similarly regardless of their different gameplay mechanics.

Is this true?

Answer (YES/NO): NO